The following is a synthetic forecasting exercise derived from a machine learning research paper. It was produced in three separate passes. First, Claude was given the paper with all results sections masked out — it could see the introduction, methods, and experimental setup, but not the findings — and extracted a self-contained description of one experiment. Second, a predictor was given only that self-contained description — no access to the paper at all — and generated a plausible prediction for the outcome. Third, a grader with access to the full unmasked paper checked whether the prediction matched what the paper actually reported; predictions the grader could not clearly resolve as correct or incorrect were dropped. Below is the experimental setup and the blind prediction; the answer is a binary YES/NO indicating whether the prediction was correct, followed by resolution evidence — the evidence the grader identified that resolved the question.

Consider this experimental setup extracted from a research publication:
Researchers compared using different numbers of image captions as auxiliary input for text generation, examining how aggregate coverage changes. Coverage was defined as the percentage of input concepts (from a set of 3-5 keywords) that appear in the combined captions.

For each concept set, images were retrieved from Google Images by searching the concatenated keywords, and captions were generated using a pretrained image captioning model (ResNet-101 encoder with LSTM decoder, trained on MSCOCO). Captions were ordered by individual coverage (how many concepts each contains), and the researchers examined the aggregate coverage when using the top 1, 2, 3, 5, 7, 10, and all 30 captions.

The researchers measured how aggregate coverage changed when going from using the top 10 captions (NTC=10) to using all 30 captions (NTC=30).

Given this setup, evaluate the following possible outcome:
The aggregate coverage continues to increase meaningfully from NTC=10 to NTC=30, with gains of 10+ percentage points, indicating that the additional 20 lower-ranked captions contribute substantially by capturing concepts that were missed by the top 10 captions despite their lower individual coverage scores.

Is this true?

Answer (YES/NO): NO